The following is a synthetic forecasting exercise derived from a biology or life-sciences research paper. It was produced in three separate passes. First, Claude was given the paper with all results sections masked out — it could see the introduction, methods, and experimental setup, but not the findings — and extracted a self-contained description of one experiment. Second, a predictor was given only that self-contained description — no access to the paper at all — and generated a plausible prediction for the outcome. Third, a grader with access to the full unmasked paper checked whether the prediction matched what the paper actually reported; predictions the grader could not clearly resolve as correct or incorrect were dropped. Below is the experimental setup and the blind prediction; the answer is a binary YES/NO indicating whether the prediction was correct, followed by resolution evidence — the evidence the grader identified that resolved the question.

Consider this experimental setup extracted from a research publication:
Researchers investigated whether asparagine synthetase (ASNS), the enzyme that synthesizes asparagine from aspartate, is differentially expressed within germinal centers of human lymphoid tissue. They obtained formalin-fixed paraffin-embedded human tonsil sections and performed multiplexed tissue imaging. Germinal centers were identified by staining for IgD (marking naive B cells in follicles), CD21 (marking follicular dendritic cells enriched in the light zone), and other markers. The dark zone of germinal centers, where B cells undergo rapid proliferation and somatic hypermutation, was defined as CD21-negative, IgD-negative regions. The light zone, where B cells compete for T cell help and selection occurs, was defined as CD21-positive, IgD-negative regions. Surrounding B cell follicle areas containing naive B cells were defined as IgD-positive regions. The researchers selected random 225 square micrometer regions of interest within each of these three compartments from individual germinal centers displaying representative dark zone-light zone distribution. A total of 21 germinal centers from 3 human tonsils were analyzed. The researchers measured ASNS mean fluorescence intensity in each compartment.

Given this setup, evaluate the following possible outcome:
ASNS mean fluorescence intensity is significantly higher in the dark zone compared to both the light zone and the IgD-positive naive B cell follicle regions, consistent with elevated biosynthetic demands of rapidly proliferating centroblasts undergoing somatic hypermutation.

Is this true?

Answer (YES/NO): YES